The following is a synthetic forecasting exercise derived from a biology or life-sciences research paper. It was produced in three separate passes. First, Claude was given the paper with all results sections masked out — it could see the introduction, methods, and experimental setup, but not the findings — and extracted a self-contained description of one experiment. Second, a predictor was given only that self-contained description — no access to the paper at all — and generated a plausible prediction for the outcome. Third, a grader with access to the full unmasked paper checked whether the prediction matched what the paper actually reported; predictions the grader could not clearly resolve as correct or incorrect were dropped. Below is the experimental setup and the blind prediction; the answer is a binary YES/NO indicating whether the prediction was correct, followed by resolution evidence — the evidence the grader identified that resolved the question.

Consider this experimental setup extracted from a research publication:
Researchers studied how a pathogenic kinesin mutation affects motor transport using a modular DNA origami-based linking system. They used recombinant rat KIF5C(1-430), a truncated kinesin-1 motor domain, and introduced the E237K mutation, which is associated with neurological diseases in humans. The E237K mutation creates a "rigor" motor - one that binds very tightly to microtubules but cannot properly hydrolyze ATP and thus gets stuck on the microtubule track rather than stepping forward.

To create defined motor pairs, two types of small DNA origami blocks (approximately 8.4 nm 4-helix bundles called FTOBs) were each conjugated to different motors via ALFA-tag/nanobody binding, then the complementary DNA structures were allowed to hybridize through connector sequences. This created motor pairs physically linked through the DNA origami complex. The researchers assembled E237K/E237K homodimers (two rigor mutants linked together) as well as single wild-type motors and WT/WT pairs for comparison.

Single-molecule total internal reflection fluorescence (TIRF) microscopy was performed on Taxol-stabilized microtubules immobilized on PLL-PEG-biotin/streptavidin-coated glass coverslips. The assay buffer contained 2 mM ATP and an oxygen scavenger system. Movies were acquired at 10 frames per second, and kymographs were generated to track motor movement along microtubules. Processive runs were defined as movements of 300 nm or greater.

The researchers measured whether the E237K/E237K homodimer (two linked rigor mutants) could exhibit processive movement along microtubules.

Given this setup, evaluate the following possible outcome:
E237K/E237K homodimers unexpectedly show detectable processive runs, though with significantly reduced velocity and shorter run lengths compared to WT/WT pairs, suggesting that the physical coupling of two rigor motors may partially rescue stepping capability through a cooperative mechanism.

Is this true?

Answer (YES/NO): NO